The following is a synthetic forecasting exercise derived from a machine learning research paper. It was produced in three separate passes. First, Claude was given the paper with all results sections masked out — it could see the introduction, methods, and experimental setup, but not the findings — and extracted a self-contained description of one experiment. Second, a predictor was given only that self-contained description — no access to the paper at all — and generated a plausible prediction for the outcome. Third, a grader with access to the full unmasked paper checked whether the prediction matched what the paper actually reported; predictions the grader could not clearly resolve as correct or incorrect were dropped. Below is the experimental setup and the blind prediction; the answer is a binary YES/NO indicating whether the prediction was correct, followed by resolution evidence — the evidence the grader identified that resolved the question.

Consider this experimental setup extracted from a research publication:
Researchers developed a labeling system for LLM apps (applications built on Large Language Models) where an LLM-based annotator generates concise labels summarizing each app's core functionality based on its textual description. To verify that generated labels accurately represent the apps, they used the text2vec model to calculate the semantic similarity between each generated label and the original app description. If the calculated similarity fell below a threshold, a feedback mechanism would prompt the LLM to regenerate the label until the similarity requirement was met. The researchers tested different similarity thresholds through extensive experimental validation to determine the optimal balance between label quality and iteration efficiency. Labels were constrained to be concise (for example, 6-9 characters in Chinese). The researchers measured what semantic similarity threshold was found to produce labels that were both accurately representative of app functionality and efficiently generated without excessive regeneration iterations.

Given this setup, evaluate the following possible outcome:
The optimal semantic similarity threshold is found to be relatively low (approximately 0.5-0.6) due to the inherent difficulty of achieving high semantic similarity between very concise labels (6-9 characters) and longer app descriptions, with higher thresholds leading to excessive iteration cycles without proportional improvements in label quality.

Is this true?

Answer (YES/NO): NO